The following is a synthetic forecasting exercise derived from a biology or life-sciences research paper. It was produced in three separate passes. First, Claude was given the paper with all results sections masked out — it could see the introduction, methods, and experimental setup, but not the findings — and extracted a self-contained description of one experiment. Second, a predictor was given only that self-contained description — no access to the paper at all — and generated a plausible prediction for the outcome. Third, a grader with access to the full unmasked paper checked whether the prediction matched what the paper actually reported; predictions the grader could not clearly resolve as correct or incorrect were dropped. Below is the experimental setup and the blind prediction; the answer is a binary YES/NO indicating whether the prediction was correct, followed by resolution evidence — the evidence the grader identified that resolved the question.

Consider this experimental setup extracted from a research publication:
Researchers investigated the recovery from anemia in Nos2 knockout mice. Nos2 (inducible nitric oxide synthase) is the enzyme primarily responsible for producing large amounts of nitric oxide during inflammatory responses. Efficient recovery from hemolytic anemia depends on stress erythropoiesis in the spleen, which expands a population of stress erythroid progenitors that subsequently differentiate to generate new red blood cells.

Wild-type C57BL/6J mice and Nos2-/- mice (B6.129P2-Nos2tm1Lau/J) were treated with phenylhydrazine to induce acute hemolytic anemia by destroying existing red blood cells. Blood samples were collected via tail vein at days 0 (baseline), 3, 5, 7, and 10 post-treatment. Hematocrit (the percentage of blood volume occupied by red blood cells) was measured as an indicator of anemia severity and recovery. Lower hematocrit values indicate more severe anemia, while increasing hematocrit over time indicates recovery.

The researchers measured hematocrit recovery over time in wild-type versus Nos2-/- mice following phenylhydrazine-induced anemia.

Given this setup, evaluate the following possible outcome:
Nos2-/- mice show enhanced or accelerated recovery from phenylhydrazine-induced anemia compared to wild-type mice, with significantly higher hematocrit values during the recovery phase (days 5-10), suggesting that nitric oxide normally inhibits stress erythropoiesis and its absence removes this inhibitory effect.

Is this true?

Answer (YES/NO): NO